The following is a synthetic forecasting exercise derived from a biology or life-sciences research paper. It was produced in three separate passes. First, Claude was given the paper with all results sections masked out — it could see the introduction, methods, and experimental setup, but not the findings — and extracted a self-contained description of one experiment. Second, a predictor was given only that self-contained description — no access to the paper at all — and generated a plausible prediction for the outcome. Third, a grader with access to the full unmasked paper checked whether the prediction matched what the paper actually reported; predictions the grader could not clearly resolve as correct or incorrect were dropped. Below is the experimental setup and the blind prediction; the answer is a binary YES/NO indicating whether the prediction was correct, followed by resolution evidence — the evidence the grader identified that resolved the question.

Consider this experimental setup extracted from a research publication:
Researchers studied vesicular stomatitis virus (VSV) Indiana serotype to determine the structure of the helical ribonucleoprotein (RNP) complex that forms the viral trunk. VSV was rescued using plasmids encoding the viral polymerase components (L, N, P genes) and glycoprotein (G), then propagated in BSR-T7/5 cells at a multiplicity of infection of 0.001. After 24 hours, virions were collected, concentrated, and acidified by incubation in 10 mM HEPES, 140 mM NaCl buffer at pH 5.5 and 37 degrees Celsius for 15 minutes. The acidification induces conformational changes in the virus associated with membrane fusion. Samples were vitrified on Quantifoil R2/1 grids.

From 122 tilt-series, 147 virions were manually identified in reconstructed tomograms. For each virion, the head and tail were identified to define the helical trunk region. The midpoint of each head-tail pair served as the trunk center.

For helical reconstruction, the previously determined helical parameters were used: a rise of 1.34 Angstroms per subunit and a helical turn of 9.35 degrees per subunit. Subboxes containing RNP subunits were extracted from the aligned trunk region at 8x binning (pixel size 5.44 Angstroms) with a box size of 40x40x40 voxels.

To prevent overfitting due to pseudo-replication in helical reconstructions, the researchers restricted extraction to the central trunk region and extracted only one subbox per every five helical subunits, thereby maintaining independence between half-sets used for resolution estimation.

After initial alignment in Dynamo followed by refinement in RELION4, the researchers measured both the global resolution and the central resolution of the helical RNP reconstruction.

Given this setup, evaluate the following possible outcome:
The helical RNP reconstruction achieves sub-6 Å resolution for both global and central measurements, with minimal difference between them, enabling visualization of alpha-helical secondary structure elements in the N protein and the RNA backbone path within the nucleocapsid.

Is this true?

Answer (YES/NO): YES